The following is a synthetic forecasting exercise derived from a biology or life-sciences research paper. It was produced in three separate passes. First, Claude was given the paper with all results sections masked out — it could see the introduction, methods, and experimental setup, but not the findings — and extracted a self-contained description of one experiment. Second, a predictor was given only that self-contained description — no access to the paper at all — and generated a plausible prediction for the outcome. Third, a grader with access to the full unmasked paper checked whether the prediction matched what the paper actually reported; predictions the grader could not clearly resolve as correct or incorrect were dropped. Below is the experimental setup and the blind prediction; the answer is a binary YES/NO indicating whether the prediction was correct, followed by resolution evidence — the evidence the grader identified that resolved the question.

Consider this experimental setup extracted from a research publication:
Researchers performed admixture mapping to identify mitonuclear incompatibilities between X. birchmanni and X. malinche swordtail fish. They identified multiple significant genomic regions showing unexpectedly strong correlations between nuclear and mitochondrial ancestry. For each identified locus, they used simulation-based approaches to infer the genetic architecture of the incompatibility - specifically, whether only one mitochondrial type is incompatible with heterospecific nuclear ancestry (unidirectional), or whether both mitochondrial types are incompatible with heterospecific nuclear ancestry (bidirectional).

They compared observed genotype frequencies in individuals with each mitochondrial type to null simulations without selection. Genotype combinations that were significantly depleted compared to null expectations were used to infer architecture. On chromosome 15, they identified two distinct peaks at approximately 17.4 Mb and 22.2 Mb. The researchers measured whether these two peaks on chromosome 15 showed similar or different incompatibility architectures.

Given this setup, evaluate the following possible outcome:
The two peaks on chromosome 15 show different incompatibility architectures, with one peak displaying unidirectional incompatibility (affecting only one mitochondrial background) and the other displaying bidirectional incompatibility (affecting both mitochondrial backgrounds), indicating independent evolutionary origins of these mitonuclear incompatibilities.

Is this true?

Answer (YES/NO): YES